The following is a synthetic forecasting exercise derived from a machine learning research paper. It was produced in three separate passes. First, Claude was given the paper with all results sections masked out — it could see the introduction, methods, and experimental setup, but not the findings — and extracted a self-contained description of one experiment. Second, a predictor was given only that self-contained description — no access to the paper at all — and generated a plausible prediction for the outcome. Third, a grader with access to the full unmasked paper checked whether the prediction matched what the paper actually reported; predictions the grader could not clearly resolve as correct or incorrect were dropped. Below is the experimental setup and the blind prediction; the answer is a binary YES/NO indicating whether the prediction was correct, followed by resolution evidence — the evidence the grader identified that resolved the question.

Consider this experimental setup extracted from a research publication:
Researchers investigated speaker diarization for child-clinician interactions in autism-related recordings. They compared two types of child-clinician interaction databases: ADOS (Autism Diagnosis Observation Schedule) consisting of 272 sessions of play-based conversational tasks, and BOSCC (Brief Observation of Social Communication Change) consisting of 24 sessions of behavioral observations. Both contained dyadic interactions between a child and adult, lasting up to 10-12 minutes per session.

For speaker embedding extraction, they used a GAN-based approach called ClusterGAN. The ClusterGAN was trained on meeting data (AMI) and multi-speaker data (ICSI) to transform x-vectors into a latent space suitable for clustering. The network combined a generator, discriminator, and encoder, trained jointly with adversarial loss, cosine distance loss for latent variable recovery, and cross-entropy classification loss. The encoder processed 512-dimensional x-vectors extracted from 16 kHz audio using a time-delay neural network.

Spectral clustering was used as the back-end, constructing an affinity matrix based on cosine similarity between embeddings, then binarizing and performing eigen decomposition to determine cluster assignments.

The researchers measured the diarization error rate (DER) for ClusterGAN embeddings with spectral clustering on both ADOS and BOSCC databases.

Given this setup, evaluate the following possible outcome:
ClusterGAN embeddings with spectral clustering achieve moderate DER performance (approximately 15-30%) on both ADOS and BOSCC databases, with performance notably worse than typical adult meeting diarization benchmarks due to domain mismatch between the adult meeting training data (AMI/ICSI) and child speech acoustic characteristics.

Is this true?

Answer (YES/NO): NO